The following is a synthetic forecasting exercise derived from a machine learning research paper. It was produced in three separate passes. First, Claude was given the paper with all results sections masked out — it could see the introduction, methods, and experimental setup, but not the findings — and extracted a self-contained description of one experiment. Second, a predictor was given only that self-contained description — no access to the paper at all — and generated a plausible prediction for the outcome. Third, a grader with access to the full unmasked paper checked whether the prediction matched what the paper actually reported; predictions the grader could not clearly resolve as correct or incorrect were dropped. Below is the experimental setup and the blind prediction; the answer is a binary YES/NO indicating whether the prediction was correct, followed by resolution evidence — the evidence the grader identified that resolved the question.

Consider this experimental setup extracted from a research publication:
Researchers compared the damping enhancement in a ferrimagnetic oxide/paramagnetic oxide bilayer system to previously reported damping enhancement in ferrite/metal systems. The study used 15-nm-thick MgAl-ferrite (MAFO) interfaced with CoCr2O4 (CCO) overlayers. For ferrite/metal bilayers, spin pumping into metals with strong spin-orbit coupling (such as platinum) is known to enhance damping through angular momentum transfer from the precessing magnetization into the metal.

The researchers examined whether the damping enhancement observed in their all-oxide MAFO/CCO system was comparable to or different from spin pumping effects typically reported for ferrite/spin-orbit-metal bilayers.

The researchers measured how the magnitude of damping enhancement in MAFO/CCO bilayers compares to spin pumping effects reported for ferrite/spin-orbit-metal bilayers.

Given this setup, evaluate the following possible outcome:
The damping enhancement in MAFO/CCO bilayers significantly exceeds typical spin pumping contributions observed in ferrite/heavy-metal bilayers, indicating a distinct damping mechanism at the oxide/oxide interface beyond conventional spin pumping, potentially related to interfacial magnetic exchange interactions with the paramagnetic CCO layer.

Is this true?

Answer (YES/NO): NO